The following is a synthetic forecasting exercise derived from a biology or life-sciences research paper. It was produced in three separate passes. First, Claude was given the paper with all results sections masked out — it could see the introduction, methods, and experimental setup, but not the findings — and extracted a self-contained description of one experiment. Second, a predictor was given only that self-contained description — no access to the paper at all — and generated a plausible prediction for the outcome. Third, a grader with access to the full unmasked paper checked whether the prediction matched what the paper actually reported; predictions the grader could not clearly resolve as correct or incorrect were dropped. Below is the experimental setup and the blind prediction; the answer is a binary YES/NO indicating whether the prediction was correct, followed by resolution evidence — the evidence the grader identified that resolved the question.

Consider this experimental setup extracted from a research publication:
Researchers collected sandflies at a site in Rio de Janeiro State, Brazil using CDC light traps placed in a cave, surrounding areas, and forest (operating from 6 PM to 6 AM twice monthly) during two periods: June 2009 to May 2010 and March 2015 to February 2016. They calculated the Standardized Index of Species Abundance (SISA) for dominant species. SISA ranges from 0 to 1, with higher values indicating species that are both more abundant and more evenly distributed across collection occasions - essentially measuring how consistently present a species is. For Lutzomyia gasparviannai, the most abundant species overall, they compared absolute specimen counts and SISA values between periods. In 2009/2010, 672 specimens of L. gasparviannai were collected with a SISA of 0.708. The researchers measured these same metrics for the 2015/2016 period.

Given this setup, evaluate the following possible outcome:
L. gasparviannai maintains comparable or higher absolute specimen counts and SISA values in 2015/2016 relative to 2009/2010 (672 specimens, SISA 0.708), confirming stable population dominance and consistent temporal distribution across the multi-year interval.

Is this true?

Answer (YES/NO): NO